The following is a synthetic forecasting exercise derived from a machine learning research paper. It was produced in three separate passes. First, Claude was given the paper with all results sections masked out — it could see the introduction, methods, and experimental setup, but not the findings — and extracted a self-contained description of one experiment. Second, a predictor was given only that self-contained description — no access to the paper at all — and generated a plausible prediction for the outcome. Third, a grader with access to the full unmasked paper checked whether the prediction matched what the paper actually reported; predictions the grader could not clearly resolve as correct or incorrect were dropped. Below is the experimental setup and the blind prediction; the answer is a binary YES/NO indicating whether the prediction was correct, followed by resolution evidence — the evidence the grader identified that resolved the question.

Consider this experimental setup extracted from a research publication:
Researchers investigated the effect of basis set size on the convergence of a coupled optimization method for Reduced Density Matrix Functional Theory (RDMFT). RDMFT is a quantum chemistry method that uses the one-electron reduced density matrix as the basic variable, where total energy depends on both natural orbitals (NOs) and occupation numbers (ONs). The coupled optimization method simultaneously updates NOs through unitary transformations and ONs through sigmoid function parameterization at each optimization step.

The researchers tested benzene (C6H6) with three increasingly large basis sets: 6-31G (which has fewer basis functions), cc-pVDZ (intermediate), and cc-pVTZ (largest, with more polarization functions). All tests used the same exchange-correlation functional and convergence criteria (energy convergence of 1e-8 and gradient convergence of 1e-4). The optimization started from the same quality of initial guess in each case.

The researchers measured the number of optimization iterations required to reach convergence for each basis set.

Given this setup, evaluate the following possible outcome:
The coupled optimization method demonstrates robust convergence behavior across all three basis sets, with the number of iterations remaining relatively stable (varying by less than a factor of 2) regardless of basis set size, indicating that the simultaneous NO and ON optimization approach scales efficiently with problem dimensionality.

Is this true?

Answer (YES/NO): YES